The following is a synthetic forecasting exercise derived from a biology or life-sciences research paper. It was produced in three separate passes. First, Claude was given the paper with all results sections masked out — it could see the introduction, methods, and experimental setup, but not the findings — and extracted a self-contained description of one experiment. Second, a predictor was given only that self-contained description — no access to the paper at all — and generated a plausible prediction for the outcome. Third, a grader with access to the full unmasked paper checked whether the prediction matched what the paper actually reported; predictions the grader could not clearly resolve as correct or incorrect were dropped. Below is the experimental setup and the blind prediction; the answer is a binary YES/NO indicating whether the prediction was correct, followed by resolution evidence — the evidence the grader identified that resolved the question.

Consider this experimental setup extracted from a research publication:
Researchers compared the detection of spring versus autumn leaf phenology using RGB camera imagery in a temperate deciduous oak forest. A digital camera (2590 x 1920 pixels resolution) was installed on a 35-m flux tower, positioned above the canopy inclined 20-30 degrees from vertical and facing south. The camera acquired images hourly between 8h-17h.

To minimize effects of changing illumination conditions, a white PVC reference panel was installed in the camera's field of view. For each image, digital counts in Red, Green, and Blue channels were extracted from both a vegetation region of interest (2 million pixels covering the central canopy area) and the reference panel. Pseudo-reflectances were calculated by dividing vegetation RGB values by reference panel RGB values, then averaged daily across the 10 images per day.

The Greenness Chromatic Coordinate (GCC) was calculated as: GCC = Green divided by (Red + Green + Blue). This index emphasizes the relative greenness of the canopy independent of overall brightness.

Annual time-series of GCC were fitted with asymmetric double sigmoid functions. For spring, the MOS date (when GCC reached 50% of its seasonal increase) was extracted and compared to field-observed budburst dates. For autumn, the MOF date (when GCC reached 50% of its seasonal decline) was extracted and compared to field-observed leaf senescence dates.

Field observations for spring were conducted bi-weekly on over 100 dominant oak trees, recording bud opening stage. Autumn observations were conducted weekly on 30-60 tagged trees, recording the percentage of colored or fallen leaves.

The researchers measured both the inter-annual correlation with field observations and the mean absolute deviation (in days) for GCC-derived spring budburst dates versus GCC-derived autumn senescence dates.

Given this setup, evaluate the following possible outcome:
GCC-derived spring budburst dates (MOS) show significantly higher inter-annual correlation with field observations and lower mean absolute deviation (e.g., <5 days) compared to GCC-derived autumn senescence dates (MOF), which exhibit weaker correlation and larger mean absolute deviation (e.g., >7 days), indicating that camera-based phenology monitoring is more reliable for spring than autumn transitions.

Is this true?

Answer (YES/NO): YES